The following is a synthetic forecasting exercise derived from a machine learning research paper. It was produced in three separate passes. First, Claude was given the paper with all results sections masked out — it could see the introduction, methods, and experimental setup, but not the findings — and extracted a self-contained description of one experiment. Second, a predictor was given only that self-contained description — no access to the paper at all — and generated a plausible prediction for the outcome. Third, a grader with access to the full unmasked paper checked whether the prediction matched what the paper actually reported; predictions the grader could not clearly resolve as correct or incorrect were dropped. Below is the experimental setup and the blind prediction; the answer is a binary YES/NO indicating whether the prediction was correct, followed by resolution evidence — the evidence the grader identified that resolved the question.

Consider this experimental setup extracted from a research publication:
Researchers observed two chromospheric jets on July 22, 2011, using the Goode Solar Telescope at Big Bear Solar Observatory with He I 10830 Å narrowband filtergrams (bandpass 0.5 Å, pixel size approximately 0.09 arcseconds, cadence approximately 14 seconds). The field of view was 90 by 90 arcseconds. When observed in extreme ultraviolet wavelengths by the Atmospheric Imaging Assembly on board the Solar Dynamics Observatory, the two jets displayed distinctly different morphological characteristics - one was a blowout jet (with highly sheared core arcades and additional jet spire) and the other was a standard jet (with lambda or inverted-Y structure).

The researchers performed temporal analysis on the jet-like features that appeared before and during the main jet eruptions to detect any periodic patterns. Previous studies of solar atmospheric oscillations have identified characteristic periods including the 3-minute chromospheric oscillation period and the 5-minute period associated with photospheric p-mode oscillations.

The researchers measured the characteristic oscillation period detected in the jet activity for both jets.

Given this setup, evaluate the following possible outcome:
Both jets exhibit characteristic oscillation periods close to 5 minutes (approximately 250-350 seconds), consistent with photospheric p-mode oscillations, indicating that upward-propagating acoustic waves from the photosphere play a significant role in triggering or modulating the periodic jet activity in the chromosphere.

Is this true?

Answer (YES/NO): YES